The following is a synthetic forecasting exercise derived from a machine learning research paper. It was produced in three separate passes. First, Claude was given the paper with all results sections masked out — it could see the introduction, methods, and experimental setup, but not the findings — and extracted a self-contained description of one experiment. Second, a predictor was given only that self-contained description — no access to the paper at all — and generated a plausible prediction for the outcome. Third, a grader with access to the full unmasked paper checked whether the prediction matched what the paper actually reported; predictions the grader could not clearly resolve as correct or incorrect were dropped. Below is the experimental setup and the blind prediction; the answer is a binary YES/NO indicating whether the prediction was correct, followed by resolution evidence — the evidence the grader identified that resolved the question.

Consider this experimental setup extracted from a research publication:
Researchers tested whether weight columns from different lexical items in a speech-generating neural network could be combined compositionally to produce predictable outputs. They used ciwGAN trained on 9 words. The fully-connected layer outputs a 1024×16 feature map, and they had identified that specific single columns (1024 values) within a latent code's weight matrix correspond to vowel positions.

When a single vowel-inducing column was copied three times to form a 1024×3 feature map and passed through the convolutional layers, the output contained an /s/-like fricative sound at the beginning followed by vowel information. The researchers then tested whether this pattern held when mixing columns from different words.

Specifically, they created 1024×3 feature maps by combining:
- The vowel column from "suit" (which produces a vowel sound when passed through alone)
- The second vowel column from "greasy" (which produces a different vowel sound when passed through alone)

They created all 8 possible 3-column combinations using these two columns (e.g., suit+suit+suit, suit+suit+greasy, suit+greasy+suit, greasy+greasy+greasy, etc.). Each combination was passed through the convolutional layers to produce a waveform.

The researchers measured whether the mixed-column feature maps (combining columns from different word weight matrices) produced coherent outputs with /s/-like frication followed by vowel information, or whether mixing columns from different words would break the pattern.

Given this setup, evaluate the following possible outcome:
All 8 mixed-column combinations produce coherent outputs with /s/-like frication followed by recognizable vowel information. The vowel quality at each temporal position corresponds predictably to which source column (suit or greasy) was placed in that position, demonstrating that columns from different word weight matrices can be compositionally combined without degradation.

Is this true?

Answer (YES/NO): NO